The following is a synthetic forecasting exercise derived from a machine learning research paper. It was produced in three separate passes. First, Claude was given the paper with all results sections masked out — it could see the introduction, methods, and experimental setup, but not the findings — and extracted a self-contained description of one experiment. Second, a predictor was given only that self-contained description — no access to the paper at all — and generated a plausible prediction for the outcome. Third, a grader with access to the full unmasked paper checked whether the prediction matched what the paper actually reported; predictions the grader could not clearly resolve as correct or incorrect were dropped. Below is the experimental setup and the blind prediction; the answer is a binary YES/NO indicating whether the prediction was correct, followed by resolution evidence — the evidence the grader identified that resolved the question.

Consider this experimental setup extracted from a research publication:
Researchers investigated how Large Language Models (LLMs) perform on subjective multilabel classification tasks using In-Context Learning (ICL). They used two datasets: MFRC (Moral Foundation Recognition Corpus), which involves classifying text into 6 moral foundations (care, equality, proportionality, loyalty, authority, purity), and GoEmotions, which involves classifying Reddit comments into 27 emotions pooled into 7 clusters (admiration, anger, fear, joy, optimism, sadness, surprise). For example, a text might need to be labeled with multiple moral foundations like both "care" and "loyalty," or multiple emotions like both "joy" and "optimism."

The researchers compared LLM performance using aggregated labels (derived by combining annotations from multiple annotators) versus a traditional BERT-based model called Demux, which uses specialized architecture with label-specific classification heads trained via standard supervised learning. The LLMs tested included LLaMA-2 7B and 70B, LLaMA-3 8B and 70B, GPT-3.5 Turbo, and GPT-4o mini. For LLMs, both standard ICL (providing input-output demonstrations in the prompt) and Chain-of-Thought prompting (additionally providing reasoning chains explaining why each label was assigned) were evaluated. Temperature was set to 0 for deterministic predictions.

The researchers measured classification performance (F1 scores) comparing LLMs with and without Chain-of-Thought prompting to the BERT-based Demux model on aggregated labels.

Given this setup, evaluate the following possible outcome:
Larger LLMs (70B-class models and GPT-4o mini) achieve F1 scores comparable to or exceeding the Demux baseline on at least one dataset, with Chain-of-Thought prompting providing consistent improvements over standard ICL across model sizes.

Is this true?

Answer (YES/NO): NO